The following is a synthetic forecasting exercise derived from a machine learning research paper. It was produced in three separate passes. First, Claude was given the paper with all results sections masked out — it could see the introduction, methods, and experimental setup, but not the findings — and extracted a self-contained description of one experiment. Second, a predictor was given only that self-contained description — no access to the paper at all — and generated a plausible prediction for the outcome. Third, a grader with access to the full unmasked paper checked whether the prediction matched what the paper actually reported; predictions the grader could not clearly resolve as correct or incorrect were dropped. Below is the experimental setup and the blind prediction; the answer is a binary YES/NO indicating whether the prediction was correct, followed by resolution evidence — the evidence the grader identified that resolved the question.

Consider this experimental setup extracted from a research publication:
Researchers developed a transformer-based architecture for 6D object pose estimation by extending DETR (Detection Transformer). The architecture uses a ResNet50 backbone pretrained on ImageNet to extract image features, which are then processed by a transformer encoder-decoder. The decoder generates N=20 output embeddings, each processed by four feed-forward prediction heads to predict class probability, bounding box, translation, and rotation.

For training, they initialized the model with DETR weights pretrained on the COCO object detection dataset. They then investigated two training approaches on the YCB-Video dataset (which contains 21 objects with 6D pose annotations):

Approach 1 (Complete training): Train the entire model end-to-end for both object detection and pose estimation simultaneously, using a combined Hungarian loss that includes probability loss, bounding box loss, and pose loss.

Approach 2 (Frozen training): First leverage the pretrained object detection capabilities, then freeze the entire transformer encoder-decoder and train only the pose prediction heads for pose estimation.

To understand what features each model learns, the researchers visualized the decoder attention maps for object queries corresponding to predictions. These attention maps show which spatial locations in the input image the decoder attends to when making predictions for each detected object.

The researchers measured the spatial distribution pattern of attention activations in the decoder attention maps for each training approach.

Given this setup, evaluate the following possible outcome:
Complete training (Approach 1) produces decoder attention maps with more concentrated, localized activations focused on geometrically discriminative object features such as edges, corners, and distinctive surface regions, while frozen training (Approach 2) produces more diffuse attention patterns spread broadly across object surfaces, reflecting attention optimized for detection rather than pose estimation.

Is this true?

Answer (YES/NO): NO